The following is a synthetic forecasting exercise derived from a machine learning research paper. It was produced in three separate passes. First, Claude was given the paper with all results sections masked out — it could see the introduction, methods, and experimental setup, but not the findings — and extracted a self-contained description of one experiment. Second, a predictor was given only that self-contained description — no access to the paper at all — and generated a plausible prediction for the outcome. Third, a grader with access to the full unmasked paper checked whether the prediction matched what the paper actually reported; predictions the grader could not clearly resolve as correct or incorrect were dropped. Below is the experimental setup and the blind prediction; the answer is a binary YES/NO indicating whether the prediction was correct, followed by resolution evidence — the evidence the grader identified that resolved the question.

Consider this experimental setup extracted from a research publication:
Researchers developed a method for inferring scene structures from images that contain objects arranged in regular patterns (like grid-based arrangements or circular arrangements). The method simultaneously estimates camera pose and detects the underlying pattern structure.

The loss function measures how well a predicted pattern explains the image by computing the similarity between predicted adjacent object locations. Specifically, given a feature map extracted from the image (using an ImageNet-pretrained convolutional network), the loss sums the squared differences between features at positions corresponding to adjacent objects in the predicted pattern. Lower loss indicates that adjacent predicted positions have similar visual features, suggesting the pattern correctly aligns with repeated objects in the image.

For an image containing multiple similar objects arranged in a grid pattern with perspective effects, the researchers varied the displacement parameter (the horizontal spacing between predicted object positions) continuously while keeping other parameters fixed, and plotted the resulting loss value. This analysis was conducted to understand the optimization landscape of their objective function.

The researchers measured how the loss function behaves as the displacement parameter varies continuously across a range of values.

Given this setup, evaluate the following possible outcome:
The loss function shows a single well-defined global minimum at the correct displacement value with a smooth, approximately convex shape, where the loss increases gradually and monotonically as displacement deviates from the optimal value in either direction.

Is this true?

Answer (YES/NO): NO